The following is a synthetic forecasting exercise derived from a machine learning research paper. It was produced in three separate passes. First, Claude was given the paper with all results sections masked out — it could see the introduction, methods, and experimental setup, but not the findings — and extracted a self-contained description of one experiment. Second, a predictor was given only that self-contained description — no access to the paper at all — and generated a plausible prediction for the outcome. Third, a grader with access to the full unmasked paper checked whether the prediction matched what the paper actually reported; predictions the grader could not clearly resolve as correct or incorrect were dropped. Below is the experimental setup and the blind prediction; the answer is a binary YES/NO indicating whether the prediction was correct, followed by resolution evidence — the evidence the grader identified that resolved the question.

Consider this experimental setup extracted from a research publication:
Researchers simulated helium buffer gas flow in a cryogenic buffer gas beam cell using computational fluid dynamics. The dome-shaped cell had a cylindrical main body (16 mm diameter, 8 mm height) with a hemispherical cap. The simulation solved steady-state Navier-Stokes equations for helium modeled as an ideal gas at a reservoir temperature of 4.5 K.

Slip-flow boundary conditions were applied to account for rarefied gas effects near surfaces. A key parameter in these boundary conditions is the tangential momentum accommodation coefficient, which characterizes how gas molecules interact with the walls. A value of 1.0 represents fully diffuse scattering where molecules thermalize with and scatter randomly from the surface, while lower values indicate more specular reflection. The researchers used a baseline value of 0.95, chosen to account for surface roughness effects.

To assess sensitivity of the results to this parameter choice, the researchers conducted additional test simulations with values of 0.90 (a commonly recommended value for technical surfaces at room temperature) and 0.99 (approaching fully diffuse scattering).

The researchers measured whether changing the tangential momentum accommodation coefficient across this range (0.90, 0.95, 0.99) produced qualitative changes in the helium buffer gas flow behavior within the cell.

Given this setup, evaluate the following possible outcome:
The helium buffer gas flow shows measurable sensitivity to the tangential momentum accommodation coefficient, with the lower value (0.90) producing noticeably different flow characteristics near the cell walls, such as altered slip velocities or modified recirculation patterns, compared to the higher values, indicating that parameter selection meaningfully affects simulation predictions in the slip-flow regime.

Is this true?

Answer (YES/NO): NO